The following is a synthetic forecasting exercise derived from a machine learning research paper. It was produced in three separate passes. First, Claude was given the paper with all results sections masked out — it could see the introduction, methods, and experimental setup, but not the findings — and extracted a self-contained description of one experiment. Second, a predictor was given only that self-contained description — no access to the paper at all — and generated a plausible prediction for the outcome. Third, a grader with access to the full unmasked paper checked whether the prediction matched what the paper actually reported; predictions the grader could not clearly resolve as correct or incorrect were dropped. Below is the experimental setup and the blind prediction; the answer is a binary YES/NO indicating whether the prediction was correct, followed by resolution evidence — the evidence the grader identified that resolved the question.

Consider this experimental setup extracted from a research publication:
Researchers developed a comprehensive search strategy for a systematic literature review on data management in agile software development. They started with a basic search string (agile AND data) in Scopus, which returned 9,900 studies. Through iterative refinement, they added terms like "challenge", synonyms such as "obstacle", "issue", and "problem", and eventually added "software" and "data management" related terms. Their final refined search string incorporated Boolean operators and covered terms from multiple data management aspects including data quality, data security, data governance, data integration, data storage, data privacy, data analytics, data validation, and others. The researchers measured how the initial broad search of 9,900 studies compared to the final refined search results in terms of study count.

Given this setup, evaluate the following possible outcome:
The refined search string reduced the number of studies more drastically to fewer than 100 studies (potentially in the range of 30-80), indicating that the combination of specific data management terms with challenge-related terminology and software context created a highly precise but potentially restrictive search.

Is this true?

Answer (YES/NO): NO